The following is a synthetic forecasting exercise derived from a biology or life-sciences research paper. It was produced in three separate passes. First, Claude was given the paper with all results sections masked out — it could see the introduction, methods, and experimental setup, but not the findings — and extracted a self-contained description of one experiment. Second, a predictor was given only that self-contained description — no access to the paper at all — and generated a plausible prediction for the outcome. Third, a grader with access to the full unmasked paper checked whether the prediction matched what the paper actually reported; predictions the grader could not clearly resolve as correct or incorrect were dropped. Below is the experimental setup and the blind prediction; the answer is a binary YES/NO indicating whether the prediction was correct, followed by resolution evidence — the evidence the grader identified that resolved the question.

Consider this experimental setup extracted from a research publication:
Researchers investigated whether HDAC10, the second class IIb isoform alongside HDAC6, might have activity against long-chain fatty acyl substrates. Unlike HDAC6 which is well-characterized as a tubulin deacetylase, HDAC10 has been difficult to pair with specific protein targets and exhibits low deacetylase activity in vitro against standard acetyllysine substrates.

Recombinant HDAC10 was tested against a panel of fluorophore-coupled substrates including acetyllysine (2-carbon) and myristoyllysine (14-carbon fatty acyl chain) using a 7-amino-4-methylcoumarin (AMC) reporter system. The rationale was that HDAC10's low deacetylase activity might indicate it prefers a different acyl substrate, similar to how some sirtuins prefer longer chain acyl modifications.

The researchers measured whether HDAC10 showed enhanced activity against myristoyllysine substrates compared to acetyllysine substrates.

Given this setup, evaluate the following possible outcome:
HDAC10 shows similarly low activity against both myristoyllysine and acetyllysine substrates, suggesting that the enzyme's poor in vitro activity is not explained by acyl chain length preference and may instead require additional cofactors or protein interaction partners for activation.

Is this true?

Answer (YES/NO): NO